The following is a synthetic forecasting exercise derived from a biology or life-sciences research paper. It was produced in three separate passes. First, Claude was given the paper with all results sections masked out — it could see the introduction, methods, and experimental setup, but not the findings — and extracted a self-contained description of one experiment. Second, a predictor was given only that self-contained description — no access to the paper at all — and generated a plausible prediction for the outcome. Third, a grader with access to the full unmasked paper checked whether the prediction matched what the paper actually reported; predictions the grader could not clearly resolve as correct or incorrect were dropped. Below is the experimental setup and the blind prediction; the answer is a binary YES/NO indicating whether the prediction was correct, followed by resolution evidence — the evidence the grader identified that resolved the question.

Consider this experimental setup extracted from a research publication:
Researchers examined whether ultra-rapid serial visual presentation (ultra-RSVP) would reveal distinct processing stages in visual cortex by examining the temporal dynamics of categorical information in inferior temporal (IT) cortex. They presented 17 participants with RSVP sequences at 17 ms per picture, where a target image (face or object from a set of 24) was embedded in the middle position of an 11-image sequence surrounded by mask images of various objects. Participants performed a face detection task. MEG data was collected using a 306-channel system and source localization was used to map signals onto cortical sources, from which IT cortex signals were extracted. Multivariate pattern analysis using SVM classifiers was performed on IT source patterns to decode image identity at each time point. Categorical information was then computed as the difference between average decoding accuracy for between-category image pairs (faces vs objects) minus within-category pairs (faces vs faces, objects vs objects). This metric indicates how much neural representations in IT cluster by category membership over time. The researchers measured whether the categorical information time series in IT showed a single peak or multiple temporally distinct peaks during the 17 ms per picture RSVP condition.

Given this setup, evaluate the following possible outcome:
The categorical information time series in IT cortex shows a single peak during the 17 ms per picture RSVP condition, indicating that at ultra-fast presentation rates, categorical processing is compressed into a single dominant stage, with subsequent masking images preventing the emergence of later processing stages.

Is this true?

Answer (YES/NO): YES